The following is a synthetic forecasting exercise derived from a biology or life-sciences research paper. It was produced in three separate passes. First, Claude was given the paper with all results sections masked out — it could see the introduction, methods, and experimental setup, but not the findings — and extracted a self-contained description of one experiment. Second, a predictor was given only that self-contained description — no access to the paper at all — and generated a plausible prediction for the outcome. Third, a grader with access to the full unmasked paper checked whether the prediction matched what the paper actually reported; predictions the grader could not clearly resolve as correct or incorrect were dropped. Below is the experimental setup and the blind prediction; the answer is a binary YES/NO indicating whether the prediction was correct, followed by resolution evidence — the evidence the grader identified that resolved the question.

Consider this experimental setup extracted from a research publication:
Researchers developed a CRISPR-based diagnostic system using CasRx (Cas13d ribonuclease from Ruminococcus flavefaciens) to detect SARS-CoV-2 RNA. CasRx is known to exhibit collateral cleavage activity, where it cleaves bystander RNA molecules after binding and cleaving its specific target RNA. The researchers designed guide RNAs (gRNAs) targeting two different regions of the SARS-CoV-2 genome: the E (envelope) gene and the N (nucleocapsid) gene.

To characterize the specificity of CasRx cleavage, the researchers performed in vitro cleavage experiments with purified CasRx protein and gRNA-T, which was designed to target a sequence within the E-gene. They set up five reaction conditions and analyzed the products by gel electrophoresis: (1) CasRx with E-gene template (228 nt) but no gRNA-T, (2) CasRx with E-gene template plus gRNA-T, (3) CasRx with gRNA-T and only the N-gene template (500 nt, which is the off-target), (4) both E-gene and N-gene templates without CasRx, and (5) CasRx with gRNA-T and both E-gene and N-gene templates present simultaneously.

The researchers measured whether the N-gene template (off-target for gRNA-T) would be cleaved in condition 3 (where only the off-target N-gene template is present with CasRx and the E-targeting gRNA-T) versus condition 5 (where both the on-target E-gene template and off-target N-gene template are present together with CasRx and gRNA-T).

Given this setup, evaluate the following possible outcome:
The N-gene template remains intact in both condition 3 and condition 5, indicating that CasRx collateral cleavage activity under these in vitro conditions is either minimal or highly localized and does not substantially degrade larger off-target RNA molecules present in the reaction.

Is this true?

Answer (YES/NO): NO